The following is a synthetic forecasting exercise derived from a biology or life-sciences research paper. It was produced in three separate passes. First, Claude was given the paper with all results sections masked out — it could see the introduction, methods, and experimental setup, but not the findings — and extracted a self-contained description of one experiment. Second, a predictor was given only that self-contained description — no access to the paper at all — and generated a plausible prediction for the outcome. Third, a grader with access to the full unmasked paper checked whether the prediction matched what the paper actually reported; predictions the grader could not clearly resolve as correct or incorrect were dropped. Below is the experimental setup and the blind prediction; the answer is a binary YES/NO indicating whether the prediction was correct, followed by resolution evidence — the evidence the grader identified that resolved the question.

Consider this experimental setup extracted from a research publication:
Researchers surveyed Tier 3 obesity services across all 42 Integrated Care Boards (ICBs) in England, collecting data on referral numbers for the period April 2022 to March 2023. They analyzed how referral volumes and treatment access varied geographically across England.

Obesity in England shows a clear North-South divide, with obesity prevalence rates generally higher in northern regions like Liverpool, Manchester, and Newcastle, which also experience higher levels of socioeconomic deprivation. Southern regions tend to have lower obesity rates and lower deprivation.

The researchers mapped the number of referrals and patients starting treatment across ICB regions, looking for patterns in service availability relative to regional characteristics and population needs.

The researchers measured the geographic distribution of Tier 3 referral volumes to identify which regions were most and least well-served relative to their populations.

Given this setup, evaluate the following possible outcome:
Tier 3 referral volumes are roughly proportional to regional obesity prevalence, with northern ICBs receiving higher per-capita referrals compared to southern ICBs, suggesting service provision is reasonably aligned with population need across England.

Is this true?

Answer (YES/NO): NO